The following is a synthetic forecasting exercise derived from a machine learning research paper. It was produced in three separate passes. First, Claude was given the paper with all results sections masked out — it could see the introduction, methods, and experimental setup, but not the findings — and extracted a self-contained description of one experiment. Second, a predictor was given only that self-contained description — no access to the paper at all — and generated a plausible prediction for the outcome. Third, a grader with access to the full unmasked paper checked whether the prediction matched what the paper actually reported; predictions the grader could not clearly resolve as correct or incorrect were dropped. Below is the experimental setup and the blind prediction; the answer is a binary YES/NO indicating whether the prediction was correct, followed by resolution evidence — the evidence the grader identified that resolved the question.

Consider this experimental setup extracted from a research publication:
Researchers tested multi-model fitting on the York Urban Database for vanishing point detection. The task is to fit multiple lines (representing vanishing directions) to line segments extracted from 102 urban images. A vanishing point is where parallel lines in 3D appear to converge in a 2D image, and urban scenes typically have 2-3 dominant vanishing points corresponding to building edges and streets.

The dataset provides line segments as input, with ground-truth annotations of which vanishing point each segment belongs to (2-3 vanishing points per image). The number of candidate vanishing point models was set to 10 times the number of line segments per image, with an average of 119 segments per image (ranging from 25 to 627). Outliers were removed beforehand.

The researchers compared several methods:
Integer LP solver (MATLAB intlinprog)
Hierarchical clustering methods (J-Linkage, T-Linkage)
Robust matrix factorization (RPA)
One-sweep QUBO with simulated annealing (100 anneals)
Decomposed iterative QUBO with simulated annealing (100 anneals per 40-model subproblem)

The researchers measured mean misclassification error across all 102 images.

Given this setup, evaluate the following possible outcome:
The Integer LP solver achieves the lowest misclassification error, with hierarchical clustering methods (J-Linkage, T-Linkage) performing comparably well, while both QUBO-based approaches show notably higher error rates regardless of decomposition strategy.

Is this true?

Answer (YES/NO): NO